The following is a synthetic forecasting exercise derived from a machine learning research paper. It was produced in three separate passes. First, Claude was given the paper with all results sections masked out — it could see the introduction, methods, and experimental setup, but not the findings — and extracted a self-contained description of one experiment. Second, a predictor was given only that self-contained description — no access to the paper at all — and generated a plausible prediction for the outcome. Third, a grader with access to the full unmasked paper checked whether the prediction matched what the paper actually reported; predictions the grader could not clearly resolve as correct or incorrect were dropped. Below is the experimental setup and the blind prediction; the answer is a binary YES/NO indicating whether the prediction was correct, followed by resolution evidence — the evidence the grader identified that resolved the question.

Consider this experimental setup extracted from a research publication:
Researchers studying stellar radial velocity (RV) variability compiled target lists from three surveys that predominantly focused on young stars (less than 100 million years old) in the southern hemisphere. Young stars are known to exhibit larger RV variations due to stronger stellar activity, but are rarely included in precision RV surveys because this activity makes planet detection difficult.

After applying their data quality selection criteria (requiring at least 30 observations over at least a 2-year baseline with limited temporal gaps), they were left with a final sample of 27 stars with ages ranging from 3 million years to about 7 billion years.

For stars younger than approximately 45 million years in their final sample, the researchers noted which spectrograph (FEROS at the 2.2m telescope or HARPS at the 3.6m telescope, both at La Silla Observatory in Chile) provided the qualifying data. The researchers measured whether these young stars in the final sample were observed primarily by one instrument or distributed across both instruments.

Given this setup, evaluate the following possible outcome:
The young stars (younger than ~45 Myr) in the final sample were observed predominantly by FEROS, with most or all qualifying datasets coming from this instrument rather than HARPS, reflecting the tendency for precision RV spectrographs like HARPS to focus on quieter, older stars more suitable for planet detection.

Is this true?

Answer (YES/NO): YES